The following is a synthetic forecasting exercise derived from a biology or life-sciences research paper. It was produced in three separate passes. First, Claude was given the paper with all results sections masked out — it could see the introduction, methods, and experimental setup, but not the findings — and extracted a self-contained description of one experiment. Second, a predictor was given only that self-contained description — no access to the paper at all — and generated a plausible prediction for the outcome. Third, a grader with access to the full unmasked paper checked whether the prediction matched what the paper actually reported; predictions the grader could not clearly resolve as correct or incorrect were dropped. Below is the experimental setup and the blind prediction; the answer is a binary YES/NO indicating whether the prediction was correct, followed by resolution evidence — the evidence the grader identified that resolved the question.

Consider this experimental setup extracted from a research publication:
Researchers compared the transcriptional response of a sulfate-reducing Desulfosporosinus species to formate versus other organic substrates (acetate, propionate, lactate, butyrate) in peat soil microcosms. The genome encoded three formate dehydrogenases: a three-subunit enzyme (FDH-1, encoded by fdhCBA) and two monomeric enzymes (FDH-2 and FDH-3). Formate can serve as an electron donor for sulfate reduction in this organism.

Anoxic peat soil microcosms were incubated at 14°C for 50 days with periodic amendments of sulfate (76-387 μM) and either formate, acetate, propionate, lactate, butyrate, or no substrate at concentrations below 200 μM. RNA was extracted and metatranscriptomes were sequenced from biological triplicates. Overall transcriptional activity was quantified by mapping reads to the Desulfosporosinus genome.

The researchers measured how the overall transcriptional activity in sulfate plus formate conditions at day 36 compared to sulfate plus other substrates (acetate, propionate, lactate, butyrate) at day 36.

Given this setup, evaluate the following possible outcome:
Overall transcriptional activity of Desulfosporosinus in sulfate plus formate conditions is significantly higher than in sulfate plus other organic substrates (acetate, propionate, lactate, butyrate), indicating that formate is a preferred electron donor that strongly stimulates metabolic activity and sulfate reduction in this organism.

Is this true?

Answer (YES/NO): NO